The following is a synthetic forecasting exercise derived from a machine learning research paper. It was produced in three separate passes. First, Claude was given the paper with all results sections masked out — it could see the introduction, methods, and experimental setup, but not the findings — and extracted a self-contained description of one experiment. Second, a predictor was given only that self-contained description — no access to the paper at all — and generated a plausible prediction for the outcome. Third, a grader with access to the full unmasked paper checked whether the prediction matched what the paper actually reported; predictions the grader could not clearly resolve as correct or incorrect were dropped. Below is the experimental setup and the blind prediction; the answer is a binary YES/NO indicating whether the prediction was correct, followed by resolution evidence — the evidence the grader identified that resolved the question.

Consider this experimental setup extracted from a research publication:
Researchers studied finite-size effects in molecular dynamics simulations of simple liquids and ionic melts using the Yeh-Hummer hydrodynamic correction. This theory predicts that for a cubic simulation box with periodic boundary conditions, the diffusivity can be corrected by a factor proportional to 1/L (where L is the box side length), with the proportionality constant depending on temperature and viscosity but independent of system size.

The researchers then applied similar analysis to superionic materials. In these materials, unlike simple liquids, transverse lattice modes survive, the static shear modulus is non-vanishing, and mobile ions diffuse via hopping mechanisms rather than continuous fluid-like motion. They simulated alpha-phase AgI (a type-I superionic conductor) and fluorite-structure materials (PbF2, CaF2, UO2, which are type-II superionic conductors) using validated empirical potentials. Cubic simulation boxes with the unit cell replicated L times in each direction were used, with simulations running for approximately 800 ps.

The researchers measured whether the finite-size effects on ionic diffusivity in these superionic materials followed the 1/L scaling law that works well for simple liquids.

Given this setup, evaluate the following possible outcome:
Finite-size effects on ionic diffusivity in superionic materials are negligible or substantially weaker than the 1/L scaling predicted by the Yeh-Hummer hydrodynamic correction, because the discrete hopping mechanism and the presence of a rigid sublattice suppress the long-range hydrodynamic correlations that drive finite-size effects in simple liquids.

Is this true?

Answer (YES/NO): NO